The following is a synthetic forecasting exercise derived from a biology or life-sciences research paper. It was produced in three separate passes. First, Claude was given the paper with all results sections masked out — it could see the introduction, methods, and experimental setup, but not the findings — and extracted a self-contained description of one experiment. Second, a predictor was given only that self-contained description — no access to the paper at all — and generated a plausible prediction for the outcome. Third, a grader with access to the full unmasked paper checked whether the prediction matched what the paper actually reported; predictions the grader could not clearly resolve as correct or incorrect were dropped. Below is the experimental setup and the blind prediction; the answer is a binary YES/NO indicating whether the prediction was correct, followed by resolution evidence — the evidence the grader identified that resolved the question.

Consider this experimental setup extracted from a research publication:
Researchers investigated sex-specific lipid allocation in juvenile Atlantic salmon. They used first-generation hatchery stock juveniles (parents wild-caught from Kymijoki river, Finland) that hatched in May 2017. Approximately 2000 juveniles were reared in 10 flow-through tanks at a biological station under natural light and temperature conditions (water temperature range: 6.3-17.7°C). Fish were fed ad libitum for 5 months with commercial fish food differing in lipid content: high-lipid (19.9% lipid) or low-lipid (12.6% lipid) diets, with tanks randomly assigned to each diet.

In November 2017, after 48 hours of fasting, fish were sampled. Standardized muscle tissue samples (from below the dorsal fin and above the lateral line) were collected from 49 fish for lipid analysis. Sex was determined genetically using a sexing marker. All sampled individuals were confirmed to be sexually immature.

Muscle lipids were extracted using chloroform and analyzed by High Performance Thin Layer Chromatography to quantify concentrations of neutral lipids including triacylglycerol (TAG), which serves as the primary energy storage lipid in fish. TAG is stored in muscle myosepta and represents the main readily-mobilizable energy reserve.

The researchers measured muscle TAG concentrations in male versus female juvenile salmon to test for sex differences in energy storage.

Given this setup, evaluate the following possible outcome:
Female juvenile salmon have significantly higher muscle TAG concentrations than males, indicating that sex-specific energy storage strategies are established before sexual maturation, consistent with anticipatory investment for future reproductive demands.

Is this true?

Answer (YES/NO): NO